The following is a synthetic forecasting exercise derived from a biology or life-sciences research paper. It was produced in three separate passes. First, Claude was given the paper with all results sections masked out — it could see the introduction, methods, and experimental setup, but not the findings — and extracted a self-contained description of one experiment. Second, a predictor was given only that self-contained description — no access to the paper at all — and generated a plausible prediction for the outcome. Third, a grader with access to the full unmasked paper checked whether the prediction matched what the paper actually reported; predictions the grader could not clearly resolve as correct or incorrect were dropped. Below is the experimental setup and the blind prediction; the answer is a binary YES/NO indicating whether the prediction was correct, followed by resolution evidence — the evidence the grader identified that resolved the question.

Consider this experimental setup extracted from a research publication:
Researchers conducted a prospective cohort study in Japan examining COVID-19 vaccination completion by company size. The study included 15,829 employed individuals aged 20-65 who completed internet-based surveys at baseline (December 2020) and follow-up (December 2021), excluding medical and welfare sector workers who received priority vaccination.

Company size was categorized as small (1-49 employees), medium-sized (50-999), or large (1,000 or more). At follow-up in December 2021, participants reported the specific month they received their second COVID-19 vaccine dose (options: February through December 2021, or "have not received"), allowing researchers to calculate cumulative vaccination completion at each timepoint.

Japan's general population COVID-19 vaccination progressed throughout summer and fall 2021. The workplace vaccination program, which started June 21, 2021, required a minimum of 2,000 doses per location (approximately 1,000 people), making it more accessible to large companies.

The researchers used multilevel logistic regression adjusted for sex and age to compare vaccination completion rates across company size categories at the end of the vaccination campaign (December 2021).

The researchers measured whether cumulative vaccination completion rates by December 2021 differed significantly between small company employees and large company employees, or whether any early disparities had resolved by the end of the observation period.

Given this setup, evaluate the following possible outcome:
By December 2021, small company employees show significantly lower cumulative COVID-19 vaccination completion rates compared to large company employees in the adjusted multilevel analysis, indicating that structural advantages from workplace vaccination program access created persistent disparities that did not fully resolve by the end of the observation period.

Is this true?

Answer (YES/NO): YES